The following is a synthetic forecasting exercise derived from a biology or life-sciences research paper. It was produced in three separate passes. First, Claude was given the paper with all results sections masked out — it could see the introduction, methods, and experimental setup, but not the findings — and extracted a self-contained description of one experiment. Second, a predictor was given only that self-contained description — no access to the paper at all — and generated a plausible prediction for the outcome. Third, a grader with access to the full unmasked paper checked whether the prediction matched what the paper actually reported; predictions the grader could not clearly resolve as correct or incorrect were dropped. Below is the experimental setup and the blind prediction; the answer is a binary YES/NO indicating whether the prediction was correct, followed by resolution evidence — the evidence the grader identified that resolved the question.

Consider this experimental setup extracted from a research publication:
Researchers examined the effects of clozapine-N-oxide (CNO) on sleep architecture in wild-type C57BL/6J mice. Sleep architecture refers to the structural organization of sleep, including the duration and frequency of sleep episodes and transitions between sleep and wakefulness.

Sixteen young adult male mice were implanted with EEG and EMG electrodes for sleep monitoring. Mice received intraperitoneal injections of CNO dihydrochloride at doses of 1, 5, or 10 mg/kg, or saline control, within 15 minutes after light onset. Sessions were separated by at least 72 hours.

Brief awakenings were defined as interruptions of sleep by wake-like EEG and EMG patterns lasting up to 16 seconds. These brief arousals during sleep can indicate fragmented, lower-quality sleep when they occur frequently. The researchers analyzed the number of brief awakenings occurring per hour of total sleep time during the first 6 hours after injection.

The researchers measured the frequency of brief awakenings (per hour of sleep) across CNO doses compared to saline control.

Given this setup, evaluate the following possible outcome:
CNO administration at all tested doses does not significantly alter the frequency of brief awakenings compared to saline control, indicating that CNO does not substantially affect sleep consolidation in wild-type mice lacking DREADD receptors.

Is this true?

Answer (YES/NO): NO